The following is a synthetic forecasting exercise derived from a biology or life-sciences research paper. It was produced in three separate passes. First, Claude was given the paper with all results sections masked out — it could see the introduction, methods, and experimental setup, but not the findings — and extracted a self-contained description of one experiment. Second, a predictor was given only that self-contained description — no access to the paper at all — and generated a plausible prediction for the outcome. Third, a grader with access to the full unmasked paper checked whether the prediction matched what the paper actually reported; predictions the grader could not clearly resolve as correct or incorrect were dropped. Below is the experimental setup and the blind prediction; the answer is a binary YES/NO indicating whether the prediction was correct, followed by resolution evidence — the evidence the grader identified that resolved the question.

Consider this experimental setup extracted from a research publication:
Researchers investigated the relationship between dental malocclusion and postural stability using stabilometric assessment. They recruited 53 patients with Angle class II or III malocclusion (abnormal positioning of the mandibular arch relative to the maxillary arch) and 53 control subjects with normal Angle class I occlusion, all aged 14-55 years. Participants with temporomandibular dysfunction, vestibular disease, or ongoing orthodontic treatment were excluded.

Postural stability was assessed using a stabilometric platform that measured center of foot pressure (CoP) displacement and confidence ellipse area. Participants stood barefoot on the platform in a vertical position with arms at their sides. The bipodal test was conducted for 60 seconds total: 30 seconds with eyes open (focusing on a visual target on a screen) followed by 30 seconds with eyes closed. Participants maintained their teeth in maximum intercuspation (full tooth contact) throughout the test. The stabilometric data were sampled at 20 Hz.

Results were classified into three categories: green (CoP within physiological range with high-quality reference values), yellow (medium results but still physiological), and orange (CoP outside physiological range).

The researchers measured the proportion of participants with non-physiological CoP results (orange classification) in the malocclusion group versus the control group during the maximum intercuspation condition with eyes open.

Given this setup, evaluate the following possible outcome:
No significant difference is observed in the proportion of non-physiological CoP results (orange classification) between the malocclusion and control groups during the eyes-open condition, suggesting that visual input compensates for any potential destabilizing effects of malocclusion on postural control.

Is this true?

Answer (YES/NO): NO